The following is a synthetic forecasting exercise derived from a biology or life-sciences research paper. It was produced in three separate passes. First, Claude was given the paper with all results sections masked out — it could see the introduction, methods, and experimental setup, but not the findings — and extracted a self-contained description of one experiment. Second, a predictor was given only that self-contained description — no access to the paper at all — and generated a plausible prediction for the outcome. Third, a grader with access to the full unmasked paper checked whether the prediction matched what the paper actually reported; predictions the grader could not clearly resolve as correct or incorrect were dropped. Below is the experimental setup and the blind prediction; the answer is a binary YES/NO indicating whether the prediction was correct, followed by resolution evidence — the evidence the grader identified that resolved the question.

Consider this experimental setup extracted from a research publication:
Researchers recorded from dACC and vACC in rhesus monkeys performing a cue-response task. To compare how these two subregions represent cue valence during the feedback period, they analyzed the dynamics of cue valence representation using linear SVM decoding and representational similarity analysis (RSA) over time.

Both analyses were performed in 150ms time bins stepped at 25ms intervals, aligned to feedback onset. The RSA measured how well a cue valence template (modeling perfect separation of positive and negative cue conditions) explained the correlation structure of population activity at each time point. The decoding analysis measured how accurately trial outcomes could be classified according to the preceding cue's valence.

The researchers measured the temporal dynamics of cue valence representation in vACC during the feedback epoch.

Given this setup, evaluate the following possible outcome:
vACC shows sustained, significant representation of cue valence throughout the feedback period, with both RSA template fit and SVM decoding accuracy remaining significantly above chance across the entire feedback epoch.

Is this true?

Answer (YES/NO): YES